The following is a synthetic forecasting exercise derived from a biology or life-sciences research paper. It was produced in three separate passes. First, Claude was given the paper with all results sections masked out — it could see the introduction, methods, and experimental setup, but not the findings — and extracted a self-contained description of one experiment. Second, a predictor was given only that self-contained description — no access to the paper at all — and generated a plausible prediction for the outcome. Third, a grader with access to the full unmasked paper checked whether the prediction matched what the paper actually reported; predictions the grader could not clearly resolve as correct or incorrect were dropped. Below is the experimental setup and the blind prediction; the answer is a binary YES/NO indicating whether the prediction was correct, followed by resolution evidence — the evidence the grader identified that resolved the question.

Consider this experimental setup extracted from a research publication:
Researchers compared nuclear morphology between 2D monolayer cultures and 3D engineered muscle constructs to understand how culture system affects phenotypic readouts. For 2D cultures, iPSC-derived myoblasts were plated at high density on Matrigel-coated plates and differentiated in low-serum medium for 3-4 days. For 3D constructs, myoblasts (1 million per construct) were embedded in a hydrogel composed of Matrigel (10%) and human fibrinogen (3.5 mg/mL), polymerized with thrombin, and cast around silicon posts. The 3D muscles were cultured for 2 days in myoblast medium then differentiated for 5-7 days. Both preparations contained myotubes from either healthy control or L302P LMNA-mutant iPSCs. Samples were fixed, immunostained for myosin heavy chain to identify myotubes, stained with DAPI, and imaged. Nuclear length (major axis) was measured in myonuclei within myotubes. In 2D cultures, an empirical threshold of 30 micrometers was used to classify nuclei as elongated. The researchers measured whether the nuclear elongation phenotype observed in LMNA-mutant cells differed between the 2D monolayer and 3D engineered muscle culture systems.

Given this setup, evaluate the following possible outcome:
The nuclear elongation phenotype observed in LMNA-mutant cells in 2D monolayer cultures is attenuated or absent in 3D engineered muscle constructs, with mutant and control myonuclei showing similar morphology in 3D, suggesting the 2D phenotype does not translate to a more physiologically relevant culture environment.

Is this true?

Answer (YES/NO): NO